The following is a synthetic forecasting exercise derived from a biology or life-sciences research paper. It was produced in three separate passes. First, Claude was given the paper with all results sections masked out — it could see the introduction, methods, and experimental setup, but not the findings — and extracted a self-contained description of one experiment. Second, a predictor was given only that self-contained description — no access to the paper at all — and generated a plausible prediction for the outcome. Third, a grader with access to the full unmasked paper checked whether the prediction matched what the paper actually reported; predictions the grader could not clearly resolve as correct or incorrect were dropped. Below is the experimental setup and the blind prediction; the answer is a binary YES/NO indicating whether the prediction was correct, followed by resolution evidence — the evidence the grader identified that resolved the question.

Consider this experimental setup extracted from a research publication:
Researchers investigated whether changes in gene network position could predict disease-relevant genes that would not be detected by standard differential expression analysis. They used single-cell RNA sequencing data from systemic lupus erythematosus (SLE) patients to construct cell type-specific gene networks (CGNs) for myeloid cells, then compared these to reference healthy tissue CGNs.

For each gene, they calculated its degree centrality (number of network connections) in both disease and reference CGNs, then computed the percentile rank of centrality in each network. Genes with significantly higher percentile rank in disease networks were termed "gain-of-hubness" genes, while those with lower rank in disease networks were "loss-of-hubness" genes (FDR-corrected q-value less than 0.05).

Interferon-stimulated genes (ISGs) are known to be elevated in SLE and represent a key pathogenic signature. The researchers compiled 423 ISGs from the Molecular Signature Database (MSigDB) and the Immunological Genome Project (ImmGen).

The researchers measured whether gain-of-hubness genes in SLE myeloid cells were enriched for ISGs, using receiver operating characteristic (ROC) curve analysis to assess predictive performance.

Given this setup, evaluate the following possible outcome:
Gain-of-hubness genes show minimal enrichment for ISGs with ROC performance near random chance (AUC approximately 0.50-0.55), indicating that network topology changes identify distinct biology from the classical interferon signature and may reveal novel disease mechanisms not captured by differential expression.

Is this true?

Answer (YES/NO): NO